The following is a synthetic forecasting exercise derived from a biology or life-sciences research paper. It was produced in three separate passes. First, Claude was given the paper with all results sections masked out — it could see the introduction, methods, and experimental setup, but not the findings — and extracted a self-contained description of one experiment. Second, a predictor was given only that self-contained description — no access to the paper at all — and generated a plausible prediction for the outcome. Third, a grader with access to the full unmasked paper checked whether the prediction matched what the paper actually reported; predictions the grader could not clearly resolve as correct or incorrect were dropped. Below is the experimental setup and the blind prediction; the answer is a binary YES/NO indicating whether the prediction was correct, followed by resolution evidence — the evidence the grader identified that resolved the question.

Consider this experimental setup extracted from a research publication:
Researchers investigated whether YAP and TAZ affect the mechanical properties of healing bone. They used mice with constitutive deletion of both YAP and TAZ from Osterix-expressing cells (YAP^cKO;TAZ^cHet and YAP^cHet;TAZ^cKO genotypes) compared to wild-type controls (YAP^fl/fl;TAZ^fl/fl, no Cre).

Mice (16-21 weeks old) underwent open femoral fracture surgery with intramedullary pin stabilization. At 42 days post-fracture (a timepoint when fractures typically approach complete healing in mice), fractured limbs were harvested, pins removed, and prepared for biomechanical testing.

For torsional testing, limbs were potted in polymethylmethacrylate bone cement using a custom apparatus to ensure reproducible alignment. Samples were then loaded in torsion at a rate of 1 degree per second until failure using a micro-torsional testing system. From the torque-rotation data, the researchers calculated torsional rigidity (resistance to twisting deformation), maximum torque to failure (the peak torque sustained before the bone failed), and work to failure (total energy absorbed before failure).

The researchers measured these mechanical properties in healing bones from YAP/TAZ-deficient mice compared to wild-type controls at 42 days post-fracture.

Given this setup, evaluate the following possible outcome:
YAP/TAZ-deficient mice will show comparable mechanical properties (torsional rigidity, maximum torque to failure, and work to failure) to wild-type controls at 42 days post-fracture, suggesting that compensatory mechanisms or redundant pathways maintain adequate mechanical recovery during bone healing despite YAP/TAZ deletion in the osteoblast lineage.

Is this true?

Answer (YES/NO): NO